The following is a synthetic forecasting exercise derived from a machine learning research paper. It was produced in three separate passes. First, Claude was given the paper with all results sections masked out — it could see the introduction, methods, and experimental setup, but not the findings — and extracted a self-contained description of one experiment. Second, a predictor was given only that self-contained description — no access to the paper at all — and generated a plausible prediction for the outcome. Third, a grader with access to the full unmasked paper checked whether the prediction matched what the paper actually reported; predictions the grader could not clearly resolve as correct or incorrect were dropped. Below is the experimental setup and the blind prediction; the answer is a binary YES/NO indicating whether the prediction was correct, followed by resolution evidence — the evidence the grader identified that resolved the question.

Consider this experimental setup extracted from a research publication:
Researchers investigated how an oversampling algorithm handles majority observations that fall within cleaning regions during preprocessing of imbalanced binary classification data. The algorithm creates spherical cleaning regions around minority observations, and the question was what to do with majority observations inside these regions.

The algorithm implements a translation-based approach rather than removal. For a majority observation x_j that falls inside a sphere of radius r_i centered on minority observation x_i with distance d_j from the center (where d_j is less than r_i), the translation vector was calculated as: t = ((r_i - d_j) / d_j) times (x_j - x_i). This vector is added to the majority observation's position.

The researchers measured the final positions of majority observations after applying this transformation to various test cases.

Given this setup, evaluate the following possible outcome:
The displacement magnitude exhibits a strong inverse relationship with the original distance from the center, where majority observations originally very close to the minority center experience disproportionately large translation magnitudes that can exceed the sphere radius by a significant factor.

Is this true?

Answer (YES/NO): NO